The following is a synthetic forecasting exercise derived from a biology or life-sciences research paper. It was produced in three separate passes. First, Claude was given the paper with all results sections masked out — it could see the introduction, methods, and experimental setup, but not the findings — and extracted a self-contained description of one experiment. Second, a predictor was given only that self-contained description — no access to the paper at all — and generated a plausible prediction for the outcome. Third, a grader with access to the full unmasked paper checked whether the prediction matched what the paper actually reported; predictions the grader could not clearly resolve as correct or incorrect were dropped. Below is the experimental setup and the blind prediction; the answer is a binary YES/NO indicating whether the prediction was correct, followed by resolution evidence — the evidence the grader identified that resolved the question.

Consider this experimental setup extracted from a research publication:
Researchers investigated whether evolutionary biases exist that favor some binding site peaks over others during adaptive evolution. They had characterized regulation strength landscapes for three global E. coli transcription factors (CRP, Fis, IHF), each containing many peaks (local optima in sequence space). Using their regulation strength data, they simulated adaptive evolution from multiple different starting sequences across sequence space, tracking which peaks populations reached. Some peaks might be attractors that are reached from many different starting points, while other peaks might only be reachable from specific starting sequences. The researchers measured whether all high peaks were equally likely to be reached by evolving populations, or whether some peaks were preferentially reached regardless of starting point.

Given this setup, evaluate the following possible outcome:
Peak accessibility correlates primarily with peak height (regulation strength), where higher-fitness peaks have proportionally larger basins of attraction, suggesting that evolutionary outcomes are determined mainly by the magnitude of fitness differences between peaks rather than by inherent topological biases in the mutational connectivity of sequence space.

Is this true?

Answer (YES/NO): NO